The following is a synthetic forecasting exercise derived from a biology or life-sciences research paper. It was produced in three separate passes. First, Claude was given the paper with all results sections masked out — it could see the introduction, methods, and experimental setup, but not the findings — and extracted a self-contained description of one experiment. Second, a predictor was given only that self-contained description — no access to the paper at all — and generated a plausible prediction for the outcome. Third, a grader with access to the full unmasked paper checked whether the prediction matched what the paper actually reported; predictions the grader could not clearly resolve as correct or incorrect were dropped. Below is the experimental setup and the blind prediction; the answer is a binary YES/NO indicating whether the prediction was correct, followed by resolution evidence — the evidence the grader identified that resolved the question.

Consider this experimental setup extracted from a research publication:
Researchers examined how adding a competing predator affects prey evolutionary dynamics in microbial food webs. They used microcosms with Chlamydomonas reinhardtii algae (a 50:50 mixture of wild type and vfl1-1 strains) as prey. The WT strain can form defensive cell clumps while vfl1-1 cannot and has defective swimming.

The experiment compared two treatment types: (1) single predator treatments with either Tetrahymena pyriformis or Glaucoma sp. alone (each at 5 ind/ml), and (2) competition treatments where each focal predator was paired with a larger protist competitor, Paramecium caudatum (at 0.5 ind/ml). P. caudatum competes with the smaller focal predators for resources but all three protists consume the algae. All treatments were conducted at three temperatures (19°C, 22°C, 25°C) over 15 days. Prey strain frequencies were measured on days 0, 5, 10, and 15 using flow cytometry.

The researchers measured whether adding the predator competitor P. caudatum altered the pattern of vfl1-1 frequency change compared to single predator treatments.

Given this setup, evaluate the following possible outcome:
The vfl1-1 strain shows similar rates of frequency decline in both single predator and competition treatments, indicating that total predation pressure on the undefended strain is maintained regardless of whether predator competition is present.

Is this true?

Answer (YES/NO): NO